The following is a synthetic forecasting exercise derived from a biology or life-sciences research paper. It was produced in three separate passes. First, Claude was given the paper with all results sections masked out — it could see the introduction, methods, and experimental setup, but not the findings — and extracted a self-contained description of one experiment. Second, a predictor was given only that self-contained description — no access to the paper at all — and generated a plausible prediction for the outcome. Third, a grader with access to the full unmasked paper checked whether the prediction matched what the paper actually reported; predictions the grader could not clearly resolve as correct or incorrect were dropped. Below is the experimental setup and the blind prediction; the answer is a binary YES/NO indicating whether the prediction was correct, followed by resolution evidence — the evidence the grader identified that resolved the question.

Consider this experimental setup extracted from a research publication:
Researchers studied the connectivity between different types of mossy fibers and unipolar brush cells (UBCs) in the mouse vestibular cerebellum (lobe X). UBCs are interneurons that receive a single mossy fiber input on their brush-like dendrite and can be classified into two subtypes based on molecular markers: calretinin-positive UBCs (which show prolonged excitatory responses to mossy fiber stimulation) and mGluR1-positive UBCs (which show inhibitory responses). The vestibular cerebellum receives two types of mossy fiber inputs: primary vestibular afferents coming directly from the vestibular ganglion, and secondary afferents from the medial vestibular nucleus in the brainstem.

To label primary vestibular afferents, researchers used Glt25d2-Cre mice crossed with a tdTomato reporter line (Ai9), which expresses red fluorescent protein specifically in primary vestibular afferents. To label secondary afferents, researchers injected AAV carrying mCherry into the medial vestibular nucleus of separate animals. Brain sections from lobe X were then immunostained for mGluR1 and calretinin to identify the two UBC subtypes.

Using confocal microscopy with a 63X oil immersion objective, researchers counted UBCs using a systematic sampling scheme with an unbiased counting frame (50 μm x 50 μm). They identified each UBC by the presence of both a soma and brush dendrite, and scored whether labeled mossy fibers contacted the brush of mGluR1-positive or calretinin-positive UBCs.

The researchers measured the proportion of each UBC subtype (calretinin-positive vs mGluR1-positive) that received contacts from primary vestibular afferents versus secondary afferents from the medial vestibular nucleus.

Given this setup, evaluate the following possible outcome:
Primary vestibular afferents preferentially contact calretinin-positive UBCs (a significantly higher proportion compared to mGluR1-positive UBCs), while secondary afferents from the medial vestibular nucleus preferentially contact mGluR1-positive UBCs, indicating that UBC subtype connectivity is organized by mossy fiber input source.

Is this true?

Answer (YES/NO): NO